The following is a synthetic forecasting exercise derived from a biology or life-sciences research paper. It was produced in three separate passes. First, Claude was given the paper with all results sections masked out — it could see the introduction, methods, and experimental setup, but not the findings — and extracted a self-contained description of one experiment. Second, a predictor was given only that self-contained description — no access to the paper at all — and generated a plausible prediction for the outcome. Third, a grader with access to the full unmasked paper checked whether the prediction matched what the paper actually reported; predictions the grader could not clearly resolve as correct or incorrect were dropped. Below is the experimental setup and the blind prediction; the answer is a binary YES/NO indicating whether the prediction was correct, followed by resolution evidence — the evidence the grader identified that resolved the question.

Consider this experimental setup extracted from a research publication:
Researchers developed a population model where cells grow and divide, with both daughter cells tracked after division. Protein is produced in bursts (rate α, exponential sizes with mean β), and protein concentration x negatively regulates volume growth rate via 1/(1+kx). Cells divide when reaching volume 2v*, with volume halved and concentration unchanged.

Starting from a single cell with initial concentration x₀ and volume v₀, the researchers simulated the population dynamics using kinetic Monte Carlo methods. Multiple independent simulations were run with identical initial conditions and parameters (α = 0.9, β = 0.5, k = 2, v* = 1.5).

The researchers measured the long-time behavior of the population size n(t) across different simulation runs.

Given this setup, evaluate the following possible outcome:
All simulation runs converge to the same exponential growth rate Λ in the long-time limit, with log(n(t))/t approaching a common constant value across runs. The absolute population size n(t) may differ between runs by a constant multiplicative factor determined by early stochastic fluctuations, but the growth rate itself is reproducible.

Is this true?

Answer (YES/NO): YES